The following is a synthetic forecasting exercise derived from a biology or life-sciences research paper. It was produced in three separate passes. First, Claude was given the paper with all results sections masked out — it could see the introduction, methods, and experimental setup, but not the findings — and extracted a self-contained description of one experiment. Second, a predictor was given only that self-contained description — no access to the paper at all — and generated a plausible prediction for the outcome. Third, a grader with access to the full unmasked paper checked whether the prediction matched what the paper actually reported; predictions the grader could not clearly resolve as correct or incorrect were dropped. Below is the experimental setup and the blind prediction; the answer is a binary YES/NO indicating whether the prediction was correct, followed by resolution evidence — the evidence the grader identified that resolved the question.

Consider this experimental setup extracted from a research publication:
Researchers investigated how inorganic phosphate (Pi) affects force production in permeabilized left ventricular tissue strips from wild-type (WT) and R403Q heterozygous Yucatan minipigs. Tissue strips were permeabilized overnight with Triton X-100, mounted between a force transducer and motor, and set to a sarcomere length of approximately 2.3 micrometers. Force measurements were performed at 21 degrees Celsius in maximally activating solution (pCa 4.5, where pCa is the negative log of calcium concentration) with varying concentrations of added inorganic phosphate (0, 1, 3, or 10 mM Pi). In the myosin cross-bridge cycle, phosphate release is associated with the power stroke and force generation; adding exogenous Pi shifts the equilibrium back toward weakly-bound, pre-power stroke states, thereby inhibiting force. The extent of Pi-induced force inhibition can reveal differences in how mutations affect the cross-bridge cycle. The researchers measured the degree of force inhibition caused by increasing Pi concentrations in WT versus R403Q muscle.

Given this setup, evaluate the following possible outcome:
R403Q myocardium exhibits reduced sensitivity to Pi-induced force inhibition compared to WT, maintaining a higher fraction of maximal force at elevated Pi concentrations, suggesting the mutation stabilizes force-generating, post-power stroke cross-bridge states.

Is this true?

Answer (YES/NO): NO